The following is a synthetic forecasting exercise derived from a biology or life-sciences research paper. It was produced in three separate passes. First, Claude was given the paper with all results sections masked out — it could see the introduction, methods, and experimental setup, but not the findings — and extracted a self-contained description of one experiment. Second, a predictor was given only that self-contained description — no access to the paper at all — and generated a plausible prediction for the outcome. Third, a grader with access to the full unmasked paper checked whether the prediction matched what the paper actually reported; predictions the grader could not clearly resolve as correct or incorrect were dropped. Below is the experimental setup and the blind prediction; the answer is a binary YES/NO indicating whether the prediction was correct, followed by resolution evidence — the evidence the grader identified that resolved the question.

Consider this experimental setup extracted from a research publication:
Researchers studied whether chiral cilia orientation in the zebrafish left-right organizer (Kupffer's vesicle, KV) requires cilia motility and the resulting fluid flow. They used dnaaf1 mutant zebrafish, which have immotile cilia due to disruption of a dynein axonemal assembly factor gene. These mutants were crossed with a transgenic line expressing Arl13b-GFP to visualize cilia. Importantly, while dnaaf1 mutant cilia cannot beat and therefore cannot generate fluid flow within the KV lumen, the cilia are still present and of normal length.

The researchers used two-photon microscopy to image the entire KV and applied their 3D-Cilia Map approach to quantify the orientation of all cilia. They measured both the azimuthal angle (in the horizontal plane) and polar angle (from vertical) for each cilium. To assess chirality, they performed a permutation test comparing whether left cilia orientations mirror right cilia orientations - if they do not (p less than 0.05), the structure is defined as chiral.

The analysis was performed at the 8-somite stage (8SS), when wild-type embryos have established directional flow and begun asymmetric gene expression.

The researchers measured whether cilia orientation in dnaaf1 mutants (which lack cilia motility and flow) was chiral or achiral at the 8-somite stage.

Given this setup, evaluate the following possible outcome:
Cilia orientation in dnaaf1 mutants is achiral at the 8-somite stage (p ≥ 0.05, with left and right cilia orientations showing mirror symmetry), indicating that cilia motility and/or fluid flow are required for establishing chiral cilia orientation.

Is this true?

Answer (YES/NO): NO